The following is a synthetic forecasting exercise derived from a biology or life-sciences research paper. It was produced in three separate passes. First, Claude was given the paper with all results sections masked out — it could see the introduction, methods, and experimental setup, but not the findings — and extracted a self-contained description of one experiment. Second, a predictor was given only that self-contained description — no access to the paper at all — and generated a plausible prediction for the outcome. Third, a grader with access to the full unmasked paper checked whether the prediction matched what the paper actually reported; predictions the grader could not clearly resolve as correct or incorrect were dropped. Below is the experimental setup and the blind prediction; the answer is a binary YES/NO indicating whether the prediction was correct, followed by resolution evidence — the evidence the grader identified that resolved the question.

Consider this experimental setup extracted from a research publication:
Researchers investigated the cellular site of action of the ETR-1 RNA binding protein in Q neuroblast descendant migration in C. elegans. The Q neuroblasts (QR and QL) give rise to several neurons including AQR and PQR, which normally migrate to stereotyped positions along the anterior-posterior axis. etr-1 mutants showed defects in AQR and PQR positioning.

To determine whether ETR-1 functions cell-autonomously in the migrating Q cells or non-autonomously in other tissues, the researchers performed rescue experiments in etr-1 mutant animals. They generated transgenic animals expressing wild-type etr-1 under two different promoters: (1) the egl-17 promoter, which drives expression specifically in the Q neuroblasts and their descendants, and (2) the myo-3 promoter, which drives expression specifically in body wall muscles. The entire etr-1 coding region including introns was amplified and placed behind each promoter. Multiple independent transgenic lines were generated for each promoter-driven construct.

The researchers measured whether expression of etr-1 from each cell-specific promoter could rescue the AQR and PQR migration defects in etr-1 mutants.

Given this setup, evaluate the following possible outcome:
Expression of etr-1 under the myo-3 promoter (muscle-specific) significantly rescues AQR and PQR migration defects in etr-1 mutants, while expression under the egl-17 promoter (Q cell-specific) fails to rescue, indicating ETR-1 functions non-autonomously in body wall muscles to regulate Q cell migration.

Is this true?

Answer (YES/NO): YES